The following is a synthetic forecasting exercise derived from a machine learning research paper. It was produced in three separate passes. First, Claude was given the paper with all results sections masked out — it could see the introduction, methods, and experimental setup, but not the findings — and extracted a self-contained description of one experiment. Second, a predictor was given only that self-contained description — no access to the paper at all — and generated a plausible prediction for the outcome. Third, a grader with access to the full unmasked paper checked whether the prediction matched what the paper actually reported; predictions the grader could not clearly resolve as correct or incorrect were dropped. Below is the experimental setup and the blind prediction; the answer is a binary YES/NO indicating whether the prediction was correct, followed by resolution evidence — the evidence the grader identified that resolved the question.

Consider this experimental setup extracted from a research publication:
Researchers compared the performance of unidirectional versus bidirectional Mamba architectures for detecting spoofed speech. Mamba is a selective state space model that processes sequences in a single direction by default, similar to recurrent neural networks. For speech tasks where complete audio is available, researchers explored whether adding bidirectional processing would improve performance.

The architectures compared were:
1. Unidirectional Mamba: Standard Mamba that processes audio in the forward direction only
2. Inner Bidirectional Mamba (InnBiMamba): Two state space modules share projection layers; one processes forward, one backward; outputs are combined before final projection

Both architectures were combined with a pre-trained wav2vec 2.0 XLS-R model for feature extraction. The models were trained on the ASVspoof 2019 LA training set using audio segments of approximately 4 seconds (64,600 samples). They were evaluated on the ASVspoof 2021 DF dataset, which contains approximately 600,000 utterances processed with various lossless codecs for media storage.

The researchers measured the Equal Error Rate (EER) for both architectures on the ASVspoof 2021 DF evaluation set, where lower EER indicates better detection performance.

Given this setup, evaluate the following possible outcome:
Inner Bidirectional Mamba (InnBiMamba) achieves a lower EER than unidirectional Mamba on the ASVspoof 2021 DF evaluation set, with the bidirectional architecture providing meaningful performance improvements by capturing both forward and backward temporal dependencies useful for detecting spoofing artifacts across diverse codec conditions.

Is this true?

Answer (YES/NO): YES